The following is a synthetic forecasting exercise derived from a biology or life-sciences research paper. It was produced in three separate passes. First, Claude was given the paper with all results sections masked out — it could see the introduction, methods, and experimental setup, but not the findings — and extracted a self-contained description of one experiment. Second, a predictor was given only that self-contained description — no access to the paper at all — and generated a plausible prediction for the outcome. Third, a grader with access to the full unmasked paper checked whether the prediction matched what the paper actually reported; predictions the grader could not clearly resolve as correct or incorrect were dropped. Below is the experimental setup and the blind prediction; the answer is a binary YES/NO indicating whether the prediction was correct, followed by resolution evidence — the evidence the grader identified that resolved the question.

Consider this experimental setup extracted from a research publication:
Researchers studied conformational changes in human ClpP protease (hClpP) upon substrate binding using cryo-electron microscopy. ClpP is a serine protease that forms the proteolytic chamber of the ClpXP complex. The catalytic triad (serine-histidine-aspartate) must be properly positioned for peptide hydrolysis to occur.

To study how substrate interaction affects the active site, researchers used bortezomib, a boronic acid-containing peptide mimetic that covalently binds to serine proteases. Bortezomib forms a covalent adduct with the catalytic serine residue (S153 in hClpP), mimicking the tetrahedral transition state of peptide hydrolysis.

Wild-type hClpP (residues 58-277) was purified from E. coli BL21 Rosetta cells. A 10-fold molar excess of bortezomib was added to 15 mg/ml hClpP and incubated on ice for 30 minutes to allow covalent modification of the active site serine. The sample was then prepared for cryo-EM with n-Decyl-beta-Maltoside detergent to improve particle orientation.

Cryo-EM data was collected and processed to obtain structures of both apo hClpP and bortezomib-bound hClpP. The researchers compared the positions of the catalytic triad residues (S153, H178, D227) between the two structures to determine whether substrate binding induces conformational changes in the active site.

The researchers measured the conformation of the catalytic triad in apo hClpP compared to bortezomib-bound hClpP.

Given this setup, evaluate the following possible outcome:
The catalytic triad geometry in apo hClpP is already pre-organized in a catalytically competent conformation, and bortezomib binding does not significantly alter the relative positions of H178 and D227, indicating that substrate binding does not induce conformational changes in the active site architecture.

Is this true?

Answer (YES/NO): NO